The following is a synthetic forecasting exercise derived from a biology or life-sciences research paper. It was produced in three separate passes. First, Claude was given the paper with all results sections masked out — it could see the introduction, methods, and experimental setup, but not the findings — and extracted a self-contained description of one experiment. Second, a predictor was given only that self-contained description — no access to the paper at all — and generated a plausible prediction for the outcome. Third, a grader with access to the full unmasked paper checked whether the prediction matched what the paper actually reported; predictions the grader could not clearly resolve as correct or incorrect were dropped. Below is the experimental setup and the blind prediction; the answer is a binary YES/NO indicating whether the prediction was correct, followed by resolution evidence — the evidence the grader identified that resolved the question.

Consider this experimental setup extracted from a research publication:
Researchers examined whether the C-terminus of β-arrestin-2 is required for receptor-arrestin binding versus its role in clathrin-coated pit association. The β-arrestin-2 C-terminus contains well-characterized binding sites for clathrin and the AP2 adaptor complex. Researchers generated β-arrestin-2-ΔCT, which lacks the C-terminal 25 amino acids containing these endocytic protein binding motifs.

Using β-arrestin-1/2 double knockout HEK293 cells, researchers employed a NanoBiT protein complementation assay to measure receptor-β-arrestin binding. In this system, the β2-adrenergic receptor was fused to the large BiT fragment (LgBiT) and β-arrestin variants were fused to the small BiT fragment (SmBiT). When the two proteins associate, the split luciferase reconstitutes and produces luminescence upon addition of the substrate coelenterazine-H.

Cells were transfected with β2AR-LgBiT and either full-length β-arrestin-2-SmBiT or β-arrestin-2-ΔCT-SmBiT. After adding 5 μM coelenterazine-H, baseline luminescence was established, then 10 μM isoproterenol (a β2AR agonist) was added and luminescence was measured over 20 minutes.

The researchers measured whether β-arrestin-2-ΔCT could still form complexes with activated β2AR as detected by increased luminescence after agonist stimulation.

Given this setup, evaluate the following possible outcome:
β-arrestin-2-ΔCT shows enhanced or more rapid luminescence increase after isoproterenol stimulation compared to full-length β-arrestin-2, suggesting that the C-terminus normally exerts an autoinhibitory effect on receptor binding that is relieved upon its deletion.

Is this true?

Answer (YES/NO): NO